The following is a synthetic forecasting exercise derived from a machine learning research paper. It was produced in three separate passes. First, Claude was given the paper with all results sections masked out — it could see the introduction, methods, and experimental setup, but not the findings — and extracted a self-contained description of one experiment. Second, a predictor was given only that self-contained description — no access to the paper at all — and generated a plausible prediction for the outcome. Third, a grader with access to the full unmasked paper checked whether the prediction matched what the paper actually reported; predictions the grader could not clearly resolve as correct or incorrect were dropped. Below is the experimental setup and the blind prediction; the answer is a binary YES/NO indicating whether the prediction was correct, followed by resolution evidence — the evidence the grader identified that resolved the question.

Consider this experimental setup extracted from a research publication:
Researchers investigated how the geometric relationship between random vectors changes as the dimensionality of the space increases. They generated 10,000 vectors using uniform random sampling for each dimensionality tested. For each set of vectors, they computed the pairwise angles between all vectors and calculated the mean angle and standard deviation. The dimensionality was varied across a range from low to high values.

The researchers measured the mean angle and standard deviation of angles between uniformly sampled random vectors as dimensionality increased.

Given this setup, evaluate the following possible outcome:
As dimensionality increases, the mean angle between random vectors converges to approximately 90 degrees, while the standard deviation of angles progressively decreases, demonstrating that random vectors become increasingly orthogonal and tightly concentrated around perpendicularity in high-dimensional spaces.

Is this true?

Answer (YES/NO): YES